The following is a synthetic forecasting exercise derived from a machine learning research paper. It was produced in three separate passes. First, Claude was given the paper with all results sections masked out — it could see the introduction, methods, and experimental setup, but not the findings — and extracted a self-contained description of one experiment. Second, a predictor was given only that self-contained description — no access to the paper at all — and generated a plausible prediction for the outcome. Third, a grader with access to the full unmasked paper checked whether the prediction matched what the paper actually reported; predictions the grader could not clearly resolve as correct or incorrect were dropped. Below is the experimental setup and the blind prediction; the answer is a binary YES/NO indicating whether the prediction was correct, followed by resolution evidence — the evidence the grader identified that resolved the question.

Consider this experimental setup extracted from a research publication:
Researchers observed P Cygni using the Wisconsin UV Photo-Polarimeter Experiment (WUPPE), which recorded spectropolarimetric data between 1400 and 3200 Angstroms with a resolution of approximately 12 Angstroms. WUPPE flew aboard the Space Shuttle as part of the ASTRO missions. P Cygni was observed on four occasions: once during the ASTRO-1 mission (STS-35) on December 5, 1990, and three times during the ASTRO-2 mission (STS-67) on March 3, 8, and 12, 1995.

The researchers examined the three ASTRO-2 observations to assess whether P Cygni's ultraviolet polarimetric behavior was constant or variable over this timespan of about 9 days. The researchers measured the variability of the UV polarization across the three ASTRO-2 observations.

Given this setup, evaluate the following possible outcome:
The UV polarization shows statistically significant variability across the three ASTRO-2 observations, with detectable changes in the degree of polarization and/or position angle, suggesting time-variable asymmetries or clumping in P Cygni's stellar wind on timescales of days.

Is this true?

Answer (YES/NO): NO